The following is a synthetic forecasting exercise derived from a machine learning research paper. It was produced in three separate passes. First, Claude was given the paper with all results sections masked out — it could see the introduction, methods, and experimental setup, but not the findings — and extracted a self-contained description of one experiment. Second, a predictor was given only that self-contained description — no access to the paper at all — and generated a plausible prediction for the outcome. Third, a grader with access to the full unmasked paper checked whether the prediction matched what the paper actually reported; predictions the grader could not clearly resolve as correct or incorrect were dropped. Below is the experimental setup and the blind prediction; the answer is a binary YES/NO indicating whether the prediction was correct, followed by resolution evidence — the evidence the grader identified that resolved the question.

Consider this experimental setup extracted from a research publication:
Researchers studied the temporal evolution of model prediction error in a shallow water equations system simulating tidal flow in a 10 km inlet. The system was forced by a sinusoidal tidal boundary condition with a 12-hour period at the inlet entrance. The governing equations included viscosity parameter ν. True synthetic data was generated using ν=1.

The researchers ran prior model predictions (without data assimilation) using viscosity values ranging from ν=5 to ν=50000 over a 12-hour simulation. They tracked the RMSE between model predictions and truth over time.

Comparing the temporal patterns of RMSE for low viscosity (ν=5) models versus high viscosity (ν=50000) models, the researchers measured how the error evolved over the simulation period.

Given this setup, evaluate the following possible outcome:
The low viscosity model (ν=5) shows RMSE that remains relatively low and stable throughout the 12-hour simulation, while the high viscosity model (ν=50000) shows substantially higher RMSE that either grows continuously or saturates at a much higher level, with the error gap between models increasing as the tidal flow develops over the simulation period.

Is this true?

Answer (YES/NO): NO